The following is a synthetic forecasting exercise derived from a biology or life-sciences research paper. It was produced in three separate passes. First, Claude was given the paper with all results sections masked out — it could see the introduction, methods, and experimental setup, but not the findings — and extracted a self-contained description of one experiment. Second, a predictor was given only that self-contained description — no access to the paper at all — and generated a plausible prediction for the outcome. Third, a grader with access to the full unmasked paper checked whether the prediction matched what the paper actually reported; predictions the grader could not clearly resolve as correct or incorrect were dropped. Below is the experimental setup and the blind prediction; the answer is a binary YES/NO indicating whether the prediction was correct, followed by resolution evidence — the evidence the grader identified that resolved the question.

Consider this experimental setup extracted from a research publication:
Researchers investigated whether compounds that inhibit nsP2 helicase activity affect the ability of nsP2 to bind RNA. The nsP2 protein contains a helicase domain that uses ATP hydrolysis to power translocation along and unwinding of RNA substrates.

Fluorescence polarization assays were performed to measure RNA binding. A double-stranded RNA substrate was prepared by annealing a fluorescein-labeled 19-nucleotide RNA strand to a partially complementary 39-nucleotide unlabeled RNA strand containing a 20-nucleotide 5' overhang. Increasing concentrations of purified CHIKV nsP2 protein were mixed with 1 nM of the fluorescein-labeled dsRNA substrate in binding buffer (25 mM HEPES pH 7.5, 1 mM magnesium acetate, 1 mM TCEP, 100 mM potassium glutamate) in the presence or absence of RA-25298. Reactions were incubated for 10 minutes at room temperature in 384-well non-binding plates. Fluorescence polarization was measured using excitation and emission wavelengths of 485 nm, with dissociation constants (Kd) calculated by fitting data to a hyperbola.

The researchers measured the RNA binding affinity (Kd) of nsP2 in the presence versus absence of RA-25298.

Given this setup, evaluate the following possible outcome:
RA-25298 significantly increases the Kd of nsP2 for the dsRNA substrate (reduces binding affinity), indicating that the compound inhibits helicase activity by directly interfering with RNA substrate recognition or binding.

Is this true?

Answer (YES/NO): NO